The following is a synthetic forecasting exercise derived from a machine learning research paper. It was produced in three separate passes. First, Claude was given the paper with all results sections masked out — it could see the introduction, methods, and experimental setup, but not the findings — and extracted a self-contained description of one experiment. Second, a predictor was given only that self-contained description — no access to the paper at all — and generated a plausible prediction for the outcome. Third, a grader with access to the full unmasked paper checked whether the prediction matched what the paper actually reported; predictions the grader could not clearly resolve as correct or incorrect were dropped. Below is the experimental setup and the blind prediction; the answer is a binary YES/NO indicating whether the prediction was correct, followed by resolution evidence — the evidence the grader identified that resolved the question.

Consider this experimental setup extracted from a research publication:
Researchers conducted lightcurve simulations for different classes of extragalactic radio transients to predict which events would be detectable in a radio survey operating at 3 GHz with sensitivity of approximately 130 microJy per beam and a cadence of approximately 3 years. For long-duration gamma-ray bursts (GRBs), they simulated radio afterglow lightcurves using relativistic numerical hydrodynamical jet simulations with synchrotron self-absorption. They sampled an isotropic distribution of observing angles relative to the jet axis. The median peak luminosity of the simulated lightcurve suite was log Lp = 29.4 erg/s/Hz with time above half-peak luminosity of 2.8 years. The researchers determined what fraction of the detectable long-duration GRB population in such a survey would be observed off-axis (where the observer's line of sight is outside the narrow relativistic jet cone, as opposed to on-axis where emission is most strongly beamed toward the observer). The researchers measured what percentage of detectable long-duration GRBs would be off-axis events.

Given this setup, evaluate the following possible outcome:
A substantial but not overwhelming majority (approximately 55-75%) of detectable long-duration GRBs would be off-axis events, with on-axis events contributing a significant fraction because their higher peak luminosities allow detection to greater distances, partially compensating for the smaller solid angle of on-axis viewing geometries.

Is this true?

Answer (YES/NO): NO